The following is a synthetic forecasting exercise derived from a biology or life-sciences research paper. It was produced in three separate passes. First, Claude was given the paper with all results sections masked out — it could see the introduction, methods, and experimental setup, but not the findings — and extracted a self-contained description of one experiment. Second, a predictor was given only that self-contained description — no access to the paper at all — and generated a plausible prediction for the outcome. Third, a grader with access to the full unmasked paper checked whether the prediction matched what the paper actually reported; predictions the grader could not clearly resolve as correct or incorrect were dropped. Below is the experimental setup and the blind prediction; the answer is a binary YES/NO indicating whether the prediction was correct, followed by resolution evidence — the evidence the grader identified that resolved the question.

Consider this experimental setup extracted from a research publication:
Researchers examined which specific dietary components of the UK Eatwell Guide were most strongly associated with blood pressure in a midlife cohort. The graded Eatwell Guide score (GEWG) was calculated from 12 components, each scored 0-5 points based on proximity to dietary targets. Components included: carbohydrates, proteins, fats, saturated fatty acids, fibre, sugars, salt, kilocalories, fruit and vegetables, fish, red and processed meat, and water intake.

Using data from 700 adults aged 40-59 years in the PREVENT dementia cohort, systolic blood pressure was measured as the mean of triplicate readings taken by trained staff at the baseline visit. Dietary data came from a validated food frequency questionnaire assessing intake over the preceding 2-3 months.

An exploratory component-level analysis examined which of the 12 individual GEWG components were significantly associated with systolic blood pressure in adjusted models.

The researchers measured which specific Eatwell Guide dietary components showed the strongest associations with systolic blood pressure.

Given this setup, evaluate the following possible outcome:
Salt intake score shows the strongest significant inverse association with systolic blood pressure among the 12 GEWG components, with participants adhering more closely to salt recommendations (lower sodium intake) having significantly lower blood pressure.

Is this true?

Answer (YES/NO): NO